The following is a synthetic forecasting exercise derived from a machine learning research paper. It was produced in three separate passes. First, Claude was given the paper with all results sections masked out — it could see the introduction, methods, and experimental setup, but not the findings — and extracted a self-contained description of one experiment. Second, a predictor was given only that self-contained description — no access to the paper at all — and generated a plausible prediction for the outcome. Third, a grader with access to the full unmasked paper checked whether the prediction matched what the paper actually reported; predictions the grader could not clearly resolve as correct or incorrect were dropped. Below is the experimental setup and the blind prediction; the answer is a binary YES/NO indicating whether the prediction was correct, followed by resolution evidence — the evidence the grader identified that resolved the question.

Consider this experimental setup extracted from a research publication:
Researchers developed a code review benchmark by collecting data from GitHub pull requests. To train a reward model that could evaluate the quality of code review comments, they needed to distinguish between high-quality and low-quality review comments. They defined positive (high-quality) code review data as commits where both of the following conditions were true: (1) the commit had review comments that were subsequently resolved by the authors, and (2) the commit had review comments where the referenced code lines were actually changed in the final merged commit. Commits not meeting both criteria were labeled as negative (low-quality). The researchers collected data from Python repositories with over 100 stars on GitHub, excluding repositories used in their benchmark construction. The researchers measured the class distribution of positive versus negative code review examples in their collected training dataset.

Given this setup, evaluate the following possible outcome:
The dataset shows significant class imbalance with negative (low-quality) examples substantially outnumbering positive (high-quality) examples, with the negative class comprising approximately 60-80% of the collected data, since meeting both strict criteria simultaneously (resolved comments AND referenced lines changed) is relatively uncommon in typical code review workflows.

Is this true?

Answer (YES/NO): NO